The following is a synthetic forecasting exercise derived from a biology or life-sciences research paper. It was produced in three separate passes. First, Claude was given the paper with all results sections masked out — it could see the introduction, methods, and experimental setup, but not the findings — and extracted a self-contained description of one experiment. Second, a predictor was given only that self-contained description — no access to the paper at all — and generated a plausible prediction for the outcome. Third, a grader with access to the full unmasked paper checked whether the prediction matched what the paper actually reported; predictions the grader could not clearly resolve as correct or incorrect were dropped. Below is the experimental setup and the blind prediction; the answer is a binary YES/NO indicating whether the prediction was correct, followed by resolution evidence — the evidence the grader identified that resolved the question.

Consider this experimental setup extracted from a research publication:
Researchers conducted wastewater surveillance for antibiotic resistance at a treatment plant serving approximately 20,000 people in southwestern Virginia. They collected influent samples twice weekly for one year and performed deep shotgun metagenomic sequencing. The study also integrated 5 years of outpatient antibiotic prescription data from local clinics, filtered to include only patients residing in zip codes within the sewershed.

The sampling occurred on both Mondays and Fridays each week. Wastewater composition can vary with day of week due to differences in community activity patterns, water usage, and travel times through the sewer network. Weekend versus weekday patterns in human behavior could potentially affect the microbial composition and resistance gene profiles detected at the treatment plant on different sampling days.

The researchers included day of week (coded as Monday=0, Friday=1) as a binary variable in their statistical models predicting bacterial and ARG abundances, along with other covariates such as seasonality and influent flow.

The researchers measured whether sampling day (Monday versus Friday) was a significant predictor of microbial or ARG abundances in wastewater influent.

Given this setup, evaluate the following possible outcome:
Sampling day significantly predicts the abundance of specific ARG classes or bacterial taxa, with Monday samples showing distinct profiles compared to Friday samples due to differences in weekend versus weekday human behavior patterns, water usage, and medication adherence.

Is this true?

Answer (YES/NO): NO